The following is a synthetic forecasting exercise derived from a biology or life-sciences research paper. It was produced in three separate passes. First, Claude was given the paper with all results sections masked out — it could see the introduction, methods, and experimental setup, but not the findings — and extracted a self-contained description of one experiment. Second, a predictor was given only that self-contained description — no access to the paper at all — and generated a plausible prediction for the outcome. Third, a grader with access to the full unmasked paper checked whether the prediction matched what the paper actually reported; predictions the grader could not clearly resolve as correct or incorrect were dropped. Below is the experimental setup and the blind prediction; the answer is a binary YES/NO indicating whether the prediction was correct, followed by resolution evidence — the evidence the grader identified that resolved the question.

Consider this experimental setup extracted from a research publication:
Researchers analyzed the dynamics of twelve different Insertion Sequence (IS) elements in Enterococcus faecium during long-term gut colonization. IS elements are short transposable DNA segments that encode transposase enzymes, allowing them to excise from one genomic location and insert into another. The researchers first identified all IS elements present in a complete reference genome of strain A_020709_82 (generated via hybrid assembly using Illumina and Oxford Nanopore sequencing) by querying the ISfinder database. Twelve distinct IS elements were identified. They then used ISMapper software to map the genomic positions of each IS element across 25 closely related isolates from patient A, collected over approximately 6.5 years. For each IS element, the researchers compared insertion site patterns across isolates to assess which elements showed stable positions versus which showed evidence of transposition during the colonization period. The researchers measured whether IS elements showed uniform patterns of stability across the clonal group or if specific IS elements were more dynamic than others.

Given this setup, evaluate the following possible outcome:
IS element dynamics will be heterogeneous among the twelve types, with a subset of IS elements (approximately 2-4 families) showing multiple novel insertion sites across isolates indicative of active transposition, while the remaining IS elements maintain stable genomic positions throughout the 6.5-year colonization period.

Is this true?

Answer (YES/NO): NO